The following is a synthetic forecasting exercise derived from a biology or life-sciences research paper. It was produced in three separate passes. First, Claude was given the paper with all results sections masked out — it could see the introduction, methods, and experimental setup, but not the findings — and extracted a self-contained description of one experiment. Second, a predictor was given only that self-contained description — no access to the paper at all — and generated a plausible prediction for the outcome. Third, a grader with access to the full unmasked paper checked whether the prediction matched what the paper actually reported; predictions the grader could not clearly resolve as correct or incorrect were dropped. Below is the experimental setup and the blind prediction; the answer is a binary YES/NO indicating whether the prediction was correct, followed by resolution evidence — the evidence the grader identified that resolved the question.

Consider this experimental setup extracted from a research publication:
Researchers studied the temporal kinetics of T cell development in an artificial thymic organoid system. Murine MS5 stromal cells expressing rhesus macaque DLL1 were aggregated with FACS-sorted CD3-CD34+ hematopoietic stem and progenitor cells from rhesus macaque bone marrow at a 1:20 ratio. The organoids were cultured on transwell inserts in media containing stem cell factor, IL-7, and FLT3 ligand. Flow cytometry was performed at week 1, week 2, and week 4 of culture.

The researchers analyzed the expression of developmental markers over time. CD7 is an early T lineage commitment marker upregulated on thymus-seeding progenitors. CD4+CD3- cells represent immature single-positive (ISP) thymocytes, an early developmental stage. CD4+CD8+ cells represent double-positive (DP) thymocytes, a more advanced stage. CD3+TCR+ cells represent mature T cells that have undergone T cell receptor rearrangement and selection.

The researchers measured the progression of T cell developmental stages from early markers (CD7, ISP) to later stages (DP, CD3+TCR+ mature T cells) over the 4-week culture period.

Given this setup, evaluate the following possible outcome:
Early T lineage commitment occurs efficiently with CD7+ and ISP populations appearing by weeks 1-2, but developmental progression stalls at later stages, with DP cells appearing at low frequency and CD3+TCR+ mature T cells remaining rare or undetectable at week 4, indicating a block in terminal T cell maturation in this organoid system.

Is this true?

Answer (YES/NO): NO